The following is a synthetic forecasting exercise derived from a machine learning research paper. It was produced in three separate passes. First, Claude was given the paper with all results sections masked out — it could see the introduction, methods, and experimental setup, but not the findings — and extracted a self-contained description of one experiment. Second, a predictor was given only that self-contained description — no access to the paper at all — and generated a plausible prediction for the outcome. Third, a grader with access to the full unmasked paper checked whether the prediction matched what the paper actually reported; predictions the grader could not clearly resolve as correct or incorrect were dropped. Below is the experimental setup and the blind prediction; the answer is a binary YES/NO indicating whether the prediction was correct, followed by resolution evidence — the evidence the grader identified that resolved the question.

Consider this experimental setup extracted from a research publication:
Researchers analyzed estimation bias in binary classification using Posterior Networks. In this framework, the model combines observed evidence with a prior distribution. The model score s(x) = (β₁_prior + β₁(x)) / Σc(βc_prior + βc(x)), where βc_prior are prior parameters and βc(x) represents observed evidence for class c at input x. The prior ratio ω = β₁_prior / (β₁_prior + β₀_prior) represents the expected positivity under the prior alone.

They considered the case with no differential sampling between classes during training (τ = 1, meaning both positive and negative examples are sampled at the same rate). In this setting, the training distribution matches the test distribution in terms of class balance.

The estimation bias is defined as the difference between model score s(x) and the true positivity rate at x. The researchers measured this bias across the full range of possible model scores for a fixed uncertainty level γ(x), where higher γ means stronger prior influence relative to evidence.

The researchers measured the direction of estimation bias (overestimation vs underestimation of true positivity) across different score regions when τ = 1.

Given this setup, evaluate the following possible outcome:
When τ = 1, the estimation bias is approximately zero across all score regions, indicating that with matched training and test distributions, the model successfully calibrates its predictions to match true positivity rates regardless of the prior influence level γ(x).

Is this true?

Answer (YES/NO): NO